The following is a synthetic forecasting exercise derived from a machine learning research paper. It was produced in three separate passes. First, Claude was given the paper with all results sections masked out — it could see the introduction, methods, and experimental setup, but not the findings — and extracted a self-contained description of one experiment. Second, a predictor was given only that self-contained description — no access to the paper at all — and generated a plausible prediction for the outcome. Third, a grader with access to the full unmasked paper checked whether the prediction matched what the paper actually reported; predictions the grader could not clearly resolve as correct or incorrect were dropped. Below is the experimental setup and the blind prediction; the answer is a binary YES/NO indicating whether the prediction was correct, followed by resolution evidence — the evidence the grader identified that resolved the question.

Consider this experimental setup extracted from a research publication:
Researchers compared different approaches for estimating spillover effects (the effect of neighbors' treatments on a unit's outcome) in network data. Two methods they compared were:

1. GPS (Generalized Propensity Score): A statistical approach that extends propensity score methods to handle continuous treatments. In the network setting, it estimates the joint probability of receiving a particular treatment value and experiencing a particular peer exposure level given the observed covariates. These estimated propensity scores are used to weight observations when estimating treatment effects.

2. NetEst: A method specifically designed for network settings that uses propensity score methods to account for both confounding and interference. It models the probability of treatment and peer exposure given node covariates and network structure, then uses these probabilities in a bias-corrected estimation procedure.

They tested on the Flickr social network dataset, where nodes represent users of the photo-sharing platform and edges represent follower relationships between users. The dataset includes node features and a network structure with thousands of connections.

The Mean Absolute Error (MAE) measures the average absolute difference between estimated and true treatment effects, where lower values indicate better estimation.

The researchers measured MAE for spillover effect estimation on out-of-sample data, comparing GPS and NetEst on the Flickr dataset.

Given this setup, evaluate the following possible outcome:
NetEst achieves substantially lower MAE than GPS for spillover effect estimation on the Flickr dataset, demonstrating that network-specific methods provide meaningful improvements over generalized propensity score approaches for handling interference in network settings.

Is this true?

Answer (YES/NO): YES